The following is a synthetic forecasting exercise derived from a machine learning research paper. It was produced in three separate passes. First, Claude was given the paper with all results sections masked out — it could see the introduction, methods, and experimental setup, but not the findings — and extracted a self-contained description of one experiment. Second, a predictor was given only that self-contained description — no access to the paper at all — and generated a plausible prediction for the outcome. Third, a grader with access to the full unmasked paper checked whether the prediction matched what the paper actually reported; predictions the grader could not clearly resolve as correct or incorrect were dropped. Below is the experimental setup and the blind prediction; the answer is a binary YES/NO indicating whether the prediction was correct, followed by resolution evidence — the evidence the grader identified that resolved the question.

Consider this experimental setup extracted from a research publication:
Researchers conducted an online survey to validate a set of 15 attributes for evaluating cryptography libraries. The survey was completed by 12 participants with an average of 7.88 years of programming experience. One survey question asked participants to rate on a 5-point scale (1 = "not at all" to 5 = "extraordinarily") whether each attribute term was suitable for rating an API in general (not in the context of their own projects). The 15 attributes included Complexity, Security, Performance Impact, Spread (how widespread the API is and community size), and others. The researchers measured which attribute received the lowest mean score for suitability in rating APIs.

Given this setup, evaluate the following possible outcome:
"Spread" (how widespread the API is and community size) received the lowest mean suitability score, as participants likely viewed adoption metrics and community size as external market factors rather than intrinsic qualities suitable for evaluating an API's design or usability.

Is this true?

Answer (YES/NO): YES